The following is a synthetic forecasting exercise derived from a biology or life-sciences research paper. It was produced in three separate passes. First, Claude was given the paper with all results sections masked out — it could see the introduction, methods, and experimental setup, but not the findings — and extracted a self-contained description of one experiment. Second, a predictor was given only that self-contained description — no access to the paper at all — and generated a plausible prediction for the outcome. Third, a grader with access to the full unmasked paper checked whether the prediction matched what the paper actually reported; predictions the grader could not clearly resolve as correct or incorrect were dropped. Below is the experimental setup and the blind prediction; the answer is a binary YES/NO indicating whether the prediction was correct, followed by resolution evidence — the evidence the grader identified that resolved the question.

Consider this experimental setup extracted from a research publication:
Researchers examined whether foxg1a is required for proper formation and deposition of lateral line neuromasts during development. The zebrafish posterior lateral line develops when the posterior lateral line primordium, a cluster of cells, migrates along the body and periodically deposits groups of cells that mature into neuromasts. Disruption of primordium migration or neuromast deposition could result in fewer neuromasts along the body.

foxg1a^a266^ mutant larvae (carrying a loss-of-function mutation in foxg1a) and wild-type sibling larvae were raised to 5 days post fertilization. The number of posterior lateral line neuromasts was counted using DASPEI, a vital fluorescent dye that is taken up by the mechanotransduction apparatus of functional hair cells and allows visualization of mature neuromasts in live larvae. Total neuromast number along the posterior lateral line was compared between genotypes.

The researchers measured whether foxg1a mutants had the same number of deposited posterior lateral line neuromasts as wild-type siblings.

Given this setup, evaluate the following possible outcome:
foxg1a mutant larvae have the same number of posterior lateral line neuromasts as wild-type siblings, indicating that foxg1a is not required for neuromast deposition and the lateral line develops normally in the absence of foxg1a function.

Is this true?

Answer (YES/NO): NO